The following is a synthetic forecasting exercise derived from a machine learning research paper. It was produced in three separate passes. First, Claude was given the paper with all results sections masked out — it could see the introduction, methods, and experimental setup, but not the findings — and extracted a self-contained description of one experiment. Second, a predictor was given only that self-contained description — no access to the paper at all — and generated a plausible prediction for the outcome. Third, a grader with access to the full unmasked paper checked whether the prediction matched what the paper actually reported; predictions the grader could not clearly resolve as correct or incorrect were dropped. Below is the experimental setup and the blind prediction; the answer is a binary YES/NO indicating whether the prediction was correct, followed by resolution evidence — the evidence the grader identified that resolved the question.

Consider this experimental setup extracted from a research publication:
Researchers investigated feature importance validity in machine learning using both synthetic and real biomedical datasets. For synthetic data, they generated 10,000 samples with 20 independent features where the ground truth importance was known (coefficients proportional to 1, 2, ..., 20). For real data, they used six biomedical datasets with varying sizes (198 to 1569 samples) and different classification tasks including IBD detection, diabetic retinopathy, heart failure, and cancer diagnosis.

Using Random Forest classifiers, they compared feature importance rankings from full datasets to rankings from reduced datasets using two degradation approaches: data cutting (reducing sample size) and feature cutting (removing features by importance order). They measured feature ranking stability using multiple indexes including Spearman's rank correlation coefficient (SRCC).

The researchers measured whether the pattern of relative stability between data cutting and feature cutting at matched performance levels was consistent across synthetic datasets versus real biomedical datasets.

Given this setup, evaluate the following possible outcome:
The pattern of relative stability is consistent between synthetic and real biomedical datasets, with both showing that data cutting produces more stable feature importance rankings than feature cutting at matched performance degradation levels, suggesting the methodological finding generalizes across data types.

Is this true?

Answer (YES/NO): NO